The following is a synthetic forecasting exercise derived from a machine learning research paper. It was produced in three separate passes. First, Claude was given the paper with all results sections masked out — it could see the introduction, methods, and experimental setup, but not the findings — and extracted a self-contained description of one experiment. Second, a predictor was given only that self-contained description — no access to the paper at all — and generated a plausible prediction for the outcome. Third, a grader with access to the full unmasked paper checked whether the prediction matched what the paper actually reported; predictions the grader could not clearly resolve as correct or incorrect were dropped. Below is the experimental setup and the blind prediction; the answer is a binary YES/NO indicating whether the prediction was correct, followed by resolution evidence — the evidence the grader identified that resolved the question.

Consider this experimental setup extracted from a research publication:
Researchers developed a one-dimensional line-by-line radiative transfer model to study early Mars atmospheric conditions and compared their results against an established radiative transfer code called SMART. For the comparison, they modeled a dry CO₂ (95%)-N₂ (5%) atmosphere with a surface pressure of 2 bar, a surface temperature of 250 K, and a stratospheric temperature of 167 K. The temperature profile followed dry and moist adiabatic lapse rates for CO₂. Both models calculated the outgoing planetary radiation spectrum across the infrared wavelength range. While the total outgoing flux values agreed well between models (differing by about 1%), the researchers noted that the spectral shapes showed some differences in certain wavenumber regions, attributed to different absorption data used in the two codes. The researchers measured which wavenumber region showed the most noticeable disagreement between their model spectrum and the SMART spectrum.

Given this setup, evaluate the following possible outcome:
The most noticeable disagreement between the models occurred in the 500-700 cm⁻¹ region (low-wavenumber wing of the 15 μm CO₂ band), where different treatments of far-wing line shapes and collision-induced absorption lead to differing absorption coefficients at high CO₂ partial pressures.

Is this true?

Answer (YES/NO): NO